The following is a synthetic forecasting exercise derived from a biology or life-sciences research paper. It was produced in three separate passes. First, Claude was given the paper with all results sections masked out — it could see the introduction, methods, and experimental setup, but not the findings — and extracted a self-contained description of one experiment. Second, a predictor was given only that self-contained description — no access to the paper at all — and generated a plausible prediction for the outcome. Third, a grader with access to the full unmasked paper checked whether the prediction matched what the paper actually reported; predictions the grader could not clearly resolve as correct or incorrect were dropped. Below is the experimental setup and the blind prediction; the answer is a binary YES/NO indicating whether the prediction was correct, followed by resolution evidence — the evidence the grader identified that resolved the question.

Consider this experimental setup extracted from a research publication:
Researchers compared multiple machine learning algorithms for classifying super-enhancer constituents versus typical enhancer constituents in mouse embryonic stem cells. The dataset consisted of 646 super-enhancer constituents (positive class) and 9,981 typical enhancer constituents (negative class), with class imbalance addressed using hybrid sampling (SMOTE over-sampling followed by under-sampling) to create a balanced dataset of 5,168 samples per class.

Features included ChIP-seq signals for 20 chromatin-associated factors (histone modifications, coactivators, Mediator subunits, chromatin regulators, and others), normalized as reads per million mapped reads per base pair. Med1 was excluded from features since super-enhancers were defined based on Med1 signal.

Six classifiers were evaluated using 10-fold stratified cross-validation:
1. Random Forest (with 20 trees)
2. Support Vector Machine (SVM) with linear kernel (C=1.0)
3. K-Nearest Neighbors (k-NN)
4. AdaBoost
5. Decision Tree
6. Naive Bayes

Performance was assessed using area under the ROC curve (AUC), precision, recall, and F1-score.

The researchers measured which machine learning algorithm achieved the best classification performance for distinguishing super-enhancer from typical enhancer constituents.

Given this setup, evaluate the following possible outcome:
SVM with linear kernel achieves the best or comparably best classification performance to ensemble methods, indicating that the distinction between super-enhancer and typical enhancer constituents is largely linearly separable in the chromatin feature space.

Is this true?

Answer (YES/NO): NO